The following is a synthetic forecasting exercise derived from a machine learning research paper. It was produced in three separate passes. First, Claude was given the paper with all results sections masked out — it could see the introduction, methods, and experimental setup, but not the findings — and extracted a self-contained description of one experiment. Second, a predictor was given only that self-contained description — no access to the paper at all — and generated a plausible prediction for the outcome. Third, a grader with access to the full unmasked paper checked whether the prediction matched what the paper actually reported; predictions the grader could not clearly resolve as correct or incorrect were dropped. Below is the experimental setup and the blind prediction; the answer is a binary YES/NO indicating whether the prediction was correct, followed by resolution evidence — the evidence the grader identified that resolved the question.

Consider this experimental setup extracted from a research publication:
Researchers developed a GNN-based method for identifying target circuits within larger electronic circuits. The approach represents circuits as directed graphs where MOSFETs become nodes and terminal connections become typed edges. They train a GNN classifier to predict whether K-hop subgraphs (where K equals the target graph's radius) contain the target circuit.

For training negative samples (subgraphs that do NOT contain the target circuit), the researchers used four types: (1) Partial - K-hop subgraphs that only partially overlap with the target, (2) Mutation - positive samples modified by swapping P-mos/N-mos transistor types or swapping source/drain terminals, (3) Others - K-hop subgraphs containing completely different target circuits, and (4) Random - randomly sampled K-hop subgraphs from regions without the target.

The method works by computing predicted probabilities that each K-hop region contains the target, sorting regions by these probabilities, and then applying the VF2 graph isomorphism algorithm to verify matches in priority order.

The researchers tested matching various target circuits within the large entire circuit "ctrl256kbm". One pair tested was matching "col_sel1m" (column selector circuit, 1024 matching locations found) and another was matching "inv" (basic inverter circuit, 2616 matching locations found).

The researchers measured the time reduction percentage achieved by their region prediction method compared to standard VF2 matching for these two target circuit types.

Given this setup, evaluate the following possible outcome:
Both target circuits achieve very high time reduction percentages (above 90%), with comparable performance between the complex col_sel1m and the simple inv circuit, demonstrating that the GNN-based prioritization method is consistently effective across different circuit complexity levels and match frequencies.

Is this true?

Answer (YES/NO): NO